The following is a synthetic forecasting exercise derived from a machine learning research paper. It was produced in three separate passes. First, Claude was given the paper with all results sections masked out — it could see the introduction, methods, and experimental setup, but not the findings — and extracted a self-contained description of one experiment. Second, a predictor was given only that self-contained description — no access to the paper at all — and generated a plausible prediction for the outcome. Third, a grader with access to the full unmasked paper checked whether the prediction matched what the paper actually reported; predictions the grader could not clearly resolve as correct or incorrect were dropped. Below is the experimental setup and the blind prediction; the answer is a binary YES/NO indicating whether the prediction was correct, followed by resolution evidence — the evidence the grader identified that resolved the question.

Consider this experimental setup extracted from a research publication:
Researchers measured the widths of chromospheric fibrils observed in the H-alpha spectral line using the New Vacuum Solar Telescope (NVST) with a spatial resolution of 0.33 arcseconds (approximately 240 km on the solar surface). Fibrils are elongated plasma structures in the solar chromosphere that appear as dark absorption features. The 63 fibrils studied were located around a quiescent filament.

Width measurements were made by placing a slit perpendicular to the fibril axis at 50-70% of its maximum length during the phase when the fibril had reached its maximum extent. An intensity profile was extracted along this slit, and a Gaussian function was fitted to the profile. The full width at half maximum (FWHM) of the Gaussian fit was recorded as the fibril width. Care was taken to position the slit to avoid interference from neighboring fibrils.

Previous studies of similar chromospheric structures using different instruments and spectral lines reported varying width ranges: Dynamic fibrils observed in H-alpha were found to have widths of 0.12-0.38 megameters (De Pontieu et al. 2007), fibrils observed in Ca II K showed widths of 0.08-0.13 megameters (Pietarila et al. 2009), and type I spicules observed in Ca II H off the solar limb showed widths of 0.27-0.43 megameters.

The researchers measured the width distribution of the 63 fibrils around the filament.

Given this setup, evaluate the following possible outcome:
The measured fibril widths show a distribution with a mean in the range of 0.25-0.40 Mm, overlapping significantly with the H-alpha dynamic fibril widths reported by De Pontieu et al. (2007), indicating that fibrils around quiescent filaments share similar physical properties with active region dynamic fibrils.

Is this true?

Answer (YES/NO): NO